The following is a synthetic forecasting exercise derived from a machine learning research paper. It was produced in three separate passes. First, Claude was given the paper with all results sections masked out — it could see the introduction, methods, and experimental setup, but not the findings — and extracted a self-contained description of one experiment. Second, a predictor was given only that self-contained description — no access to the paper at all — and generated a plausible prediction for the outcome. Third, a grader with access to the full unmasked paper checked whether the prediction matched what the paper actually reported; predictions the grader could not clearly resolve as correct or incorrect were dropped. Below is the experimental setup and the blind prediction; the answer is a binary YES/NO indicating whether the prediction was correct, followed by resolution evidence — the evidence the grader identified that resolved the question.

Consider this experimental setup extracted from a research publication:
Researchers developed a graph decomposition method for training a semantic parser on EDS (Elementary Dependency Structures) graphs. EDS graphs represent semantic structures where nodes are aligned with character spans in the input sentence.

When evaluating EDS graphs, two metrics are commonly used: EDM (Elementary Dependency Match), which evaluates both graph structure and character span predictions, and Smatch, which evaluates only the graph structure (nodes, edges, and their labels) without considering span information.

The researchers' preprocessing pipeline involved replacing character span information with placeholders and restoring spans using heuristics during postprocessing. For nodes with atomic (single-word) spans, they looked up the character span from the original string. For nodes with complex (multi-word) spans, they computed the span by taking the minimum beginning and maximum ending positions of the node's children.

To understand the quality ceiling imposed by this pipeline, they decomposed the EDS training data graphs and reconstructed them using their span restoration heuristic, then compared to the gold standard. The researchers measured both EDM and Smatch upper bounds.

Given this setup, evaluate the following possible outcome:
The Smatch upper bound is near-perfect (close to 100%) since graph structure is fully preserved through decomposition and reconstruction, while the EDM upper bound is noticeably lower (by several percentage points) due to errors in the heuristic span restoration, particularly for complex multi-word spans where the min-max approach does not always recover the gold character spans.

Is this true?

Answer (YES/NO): YES